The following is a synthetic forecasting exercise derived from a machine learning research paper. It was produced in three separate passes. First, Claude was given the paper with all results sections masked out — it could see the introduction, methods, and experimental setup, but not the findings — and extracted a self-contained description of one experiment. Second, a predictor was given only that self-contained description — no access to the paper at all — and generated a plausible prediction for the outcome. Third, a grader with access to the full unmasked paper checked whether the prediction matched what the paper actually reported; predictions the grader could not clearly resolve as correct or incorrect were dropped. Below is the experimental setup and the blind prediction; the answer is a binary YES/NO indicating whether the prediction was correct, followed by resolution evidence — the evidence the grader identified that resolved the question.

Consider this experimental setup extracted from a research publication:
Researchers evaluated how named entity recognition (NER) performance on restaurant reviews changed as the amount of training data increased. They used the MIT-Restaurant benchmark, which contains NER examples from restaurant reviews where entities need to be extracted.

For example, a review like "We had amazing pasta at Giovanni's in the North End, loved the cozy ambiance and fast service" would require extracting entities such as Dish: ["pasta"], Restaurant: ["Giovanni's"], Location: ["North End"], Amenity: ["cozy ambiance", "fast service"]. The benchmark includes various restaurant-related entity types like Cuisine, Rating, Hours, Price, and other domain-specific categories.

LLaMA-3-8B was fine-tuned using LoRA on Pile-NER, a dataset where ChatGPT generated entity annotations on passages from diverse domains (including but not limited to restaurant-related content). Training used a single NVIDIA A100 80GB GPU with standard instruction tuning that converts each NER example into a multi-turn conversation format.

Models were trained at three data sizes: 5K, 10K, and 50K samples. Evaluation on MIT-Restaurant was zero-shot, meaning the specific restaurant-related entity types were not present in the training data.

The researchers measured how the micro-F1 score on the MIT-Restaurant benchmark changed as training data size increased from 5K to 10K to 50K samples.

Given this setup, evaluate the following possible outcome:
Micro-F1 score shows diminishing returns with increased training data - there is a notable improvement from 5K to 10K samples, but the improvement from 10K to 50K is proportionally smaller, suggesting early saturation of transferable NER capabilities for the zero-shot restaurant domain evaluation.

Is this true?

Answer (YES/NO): NO